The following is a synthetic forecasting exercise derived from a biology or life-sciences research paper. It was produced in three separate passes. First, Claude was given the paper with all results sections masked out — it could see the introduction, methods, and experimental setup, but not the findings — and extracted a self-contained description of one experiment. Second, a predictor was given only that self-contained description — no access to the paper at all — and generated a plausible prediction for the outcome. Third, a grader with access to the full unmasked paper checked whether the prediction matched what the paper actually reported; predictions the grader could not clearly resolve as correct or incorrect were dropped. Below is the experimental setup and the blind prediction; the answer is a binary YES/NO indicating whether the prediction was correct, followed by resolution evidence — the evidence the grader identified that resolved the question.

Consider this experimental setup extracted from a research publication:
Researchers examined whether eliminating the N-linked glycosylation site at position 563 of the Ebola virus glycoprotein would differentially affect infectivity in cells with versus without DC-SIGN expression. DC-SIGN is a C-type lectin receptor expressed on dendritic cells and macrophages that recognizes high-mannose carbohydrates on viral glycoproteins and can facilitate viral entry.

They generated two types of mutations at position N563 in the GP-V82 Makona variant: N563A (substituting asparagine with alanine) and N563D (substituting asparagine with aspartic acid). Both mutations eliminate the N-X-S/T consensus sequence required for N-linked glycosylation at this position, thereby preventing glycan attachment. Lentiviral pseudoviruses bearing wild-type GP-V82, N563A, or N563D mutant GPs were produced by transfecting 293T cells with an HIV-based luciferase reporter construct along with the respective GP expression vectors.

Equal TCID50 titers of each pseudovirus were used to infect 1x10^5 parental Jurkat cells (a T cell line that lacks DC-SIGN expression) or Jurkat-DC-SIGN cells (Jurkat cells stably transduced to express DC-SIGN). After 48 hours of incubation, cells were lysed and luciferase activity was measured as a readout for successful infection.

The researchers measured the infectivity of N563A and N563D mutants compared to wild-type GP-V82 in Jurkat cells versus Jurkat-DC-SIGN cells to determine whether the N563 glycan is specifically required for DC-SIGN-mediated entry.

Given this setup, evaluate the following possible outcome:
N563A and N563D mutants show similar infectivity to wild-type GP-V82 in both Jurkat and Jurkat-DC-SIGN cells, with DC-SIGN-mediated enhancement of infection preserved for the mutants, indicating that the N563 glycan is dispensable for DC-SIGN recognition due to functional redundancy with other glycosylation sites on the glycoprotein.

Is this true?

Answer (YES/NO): NO